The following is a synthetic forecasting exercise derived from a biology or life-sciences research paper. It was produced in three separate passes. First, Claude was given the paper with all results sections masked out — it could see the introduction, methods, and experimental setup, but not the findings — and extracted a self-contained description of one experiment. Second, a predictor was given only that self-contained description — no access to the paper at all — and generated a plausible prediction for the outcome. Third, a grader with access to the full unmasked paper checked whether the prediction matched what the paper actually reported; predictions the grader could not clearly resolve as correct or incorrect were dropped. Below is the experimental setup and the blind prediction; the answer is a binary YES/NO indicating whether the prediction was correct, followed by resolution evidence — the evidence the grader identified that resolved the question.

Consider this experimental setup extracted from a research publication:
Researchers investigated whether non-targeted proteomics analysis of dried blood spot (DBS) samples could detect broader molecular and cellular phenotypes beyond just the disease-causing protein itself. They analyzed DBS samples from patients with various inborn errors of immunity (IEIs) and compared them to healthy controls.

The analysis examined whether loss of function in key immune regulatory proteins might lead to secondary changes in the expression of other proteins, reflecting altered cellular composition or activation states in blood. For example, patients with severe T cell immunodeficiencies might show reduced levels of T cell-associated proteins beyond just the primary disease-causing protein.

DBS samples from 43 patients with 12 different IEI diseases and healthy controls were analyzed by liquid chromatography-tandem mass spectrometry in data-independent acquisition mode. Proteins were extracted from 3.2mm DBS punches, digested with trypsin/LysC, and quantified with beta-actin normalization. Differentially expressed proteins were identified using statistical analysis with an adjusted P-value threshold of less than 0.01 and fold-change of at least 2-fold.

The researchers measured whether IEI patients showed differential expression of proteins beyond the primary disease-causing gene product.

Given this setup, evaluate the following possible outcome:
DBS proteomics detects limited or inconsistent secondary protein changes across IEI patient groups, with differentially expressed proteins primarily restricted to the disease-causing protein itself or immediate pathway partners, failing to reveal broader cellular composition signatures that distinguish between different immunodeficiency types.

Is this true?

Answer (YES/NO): NO